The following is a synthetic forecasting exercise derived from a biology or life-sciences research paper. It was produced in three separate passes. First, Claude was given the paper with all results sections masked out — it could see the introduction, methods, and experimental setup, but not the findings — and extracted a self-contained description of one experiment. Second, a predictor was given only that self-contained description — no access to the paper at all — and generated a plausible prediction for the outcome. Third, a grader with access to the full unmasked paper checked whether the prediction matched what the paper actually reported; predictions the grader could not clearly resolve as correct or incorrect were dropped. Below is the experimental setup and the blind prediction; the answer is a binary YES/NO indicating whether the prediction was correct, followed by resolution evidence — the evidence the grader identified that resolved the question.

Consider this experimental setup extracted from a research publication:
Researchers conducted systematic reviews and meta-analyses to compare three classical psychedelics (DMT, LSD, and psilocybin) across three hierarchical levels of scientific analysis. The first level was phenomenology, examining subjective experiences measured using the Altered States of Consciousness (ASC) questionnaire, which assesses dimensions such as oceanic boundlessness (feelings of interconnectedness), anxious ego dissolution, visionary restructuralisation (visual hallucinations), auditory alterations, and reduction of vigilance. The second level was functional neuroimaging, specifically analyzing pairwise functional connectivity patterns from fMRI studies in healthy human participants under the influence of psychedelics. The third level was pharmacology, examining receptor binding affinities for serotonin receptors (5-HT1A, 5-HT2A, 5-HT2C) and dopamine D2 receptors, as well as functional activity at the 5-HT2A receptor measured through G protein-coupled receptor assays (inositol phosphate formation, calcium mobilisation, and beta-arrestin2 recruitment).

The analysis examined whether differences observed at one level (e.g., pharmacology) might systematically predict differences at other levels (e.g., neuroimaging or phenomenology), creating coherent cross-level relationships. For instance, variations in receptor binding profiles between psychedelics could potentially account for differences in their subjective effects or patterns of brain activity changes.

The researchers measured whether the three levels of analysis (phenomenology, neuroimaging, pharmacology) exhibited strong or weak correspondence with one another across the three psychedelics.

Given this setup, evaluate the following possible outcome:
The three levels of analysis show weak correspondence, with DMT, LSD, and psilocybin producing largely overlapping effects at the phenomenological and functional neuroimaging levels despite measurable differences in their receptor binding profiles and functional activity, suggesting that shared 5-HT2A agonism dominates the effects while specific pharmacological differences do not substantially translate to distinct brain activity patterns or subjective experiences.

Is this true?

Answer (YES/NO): NO